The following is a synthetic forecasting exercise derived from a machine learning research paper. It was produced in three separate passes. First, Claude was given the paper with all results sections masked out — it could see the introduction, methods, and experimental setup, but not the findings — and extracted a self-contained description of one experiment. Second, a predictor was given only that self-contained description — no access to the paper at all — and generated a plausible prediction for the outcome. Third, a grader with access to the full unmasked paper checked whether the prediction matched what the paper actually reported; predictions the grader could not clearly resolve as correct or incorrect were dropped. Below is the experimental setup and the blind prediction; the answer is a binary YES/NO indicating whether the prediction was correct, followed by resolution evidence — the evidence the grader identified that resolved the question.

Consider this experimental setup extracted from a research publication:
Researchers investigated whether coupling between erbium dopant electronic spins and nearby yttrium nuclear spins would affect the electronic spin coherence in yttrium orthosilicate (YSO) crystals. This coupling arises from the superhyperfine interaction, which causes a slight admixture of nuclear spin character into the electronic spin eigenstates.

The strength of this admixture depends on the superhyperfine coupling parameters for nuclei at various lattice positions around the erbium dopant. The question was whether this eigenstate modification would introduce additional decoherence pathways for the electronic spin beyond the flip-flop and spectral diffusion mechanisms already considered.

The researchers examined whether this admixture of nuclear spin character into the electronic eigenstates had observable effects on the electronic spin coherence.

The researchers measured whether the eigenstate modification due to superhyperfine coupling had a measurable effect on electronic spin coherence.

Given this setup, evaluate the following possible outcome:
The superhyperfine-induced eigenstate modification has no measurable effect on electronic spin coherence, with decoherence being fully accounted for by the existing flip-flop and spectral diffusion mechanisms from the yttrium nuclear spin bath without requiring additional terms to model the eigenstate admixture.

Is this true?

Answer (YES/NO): YES